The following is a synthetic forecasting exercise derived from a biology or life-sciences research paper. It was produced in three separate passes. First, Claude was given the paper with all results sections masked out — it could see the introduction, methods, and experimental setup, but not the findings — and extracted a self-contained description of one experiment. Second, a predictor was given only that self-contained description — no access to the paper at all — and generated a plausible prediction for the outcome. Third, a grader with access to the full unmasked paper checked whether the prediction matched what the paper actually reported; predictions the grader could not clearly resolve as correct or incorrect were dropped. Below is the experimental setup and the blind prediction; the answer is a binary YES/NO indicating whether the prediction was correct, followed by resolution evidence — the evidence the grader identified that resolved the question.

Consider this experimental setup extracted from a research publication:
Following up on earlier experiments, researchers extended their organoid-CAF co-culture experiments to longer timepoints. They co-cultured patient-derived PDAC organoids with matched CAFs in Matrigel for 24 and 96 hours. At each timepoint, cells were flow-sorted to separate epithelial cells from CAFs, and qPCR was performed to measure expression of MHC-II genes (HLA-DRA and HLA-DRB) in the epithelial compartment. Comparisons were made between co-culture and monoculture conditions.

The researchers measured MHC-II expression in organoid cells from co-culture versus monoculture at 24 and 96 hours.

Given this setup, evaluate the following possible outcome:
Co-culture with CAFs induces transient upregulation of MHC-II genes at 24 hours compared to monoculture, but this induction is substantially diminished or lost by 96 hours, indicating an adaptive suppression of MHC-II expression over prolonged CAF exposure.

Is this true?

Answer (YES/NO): NO